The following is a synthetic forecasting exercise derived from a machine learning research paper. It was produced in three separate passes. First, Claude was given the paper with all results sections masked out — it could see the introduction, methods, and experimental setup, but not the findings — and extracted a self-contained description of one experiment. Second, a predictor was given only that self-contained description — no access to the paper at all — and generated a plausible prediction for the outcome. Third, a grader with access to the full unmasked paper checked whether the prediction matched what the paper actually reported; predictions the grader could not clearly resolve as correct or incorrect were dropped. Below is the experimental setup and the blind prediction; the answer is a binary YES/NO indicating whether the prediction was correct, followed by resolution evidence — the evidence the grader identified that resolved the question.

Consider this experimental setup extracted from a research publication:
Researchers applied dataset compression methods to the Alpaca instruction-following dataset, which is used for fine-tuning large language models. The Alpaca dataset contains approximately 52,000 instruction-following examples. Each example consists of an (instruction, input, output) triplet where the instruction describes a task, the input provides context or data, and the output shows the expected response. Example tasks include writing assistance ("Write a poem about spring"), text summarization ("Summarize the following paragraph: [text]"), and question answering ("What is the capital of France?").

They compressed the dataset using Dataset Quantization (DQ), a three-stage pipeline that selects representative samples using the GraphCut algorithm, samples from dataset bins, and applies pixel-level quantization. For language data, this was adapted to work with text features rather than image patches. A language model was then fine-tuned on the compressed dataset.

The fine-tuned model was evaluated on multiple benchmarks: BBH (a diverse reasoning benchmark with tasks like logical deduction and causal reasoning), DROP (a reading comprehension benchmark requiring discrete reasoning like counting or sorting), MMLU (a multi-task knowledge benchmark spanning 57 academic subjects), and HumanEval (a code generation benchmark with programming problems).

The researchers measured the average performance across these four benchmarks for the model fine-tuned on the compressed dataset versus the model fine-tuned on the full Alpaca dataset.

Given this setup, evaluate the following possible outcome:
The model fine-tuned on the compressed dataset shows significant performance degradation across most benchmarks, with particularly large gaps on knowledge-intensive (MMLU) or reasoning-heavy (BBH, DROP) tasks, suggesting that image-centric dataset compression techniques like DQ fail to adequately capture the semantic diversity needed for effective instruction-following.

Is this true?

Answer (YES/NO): NO